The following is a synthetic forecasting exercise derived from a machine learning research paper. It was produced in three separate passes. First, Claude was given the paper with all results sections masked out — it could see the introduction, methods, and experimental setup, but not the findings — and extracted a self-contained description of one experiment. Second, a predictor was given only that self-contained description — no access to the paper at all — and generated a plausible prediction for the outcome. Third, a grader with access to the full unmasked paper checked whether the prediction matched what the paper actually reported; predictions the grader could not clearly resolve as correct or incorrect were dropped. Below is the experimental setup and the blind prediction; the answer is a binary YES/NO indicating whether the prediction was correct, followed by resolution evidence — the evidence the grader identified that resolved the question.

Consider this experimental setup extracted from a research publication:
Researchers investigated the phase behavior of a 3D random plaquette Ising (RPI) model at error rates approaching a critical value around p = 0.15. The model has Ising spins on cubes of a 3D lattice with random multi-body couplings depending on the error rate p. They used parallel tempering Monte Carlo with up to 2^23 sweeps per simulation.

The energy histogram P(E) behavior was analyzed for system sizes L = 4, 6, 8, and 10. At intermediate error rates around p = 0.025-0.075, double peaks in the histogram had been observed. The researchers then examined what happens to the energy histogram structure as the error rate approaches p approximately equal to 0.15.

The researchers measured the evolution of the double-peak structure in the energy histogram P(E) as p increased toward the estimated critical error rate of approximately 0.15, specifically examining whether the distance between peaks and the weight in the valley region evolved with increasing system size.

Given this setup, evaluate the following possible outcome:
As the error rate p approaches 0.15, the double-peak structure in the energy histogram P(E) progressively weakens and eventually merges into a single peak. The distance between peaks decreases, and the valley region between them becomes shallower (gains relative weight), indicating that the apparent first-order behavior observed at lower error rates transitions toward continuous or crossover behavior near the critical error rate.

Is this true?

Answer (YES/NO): NO